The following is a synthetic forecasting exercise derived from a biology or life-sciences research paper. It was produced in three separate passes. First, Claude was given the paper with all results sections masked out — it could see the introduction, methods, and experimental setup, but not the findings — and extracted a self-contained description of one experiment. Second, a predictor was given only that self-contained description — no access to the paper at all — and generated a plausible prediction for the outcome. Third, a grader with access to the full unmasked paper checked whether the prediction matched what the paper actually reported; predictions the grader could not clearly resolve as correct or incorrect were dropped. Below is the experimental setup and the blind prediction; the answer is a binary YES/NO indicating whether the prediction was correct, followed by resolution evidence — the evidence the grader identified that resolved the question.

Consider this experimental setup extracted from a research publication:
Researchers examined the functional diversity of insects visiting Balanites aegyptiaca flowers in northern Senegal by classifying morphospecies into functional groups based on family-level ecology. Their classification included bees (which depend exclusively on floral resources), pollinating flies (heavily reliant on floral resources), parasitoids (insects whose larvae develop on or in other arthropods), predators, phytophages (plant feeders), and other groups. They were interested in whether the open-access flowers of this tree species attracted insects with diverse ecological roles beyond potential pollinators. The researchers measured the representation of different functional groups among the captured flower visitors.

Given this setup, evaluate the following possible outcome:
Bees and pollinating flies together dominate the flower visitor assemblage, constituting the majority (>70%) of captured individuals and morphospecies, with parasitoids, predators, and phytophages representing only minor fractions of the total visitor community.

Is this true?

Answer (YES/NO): NO